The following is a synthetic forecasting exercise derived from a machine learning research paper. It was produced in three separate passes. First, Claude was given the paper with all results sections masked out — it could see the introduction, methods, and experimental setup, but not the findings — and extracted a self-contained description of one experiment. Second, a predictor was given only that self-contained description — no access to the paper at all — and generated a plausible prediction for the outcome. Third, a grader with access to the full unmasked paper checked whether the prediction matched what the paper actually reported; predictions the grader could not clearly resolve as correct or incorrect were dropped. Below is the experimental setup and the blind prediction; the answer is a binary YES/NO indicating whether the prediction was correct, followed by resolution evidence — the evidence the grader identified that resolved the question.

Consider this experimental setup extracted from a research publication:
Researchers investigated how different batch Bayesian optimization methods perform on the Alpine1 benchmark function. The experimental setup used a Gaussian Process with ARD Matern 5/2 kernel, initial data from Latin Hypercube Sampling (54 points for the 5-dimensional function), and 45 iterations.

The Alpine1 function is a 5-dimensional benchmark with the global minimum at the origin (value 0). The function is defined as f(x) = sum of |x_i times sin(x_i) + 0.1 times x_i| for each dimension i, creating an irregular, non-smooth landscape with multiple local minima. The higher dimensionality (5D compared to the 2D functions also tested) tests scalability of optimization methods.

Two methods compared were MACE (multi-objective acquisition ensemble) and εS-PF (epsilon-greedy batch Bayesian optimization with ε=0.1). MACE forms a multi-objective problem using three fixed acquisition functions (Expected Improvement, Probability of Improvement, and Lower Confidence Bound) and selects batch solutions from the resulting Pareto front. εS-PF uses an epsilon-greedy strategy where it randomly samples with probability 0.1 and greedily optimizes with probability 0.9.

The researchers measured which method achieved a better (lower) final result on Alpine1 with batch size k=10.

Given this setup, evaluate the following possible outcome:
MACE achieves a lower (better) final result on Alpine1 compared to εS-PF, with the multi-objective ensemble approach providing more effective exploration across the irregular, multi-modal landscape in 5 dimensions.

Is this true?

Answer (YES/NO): YES